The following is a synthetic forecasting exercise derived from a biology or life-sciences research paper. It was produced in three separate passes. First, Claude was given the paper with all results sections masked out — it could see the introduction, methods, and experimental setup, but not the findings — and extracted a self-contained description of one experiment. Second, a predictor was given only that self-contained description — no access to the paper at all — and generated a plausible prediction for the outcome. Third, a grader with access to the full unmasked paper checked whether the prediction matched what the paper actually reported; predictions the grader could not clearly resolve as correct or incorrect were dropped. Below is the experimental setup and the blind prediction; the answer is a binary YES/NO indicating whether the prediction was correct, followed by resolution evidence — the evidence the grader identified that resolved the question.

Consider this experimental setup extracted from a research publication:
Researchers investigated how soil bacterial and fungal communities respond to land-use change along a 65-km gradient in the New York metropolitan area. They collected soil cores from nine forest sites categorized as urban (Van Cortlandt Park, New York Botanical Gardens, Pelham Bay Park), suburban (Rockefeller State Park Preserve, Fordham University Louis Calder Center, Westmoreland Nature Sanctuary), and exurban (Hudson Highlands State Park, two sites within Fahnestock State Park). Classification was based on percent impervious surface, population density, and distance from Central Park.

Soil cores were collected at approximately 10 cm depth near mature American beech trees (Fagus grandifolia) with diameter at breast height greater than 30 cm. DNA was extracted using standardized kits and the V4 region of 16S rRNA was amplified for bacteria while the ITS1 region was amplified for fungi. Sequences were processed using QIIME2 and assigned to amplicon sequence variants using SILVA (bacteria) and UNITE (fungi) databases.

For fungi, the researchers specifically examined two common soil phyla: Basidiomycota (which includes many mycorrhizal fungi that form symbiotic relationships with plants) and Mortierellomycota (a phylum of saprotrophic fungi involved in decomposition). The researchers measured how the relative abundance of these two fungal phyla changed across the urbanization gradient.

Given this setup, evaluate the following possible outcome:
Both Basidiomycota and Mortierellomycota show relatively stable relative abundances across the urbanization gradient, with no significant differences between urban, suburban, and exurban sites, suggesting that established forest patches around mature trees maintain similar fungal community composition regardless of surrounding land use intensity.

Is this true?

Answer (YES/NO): NO